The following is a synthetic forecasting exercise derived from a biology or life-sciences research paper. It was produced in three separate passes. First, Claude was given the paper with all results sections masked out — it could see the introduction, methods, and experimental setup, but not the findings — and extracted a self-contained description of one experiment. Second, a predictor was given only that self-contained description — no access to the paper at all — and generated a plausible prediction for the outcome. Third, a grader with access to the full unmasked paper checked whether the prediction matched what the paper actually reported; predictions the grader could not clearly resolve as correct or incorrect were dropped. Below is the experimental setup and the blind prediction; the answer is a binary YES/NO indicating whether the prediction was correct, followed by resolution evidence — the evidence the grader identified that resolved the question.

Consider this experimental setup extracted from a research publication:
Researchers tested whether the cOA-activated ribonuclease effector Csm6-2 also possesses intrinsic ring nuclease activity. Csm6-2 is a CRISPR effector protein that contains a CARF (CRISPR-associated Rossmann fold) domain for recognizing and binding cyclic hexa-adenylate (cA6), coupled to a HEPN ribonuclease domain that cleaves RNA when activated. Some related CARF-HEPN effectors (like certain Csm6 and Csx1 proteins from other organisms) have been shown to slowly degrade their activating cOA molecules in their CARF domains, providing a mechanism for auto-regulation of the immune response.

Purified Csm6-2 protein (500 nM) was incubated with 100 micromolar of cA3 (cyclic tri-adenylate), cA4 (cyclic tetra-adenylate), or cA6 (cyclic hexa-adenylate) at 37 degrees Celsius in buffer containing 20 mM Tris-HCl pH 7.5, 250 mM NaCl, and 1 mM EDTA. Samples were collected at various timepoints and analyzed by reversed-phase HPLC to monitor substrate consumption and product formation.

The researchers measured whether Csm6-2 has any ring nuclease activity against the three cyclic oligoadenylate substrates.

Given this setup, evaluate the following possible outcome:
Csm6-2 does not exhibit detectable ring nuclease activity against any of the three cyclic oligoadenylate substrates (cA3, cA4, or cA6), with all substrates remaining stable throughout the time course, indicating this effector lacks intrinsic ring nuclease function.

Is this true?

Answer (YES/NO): NO